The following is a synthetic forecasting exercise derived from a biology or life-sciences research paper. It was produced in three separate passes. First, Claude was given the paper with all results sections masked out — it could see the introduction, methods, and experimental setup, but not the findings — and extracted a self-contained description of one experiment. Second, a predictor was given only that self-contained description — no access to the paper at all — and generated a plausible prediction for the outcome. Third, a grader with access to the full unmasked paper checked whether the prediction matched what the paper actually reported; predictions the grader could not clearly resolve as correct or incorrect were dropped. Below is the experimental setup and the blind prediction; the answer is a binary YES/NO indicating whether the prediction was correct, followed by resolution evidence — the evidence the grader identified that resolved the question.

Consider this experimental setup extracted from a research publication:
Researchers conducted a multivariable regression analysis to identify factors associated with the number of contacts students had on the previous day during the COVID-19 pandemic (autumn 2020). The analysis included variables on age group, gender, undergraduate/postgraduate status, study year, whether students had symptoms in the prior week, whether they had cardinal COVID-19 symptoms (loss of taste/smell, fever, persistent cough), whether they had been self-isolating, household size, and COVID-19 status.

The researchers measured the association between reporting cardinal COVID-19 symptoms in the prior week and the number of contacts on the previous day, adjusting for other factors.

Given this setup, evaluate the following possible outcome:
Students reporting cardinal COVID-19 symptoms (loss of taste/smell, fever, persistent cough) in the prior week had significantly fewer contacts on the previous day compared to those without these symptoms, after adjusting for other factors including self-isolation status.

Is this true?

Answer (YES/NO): NO